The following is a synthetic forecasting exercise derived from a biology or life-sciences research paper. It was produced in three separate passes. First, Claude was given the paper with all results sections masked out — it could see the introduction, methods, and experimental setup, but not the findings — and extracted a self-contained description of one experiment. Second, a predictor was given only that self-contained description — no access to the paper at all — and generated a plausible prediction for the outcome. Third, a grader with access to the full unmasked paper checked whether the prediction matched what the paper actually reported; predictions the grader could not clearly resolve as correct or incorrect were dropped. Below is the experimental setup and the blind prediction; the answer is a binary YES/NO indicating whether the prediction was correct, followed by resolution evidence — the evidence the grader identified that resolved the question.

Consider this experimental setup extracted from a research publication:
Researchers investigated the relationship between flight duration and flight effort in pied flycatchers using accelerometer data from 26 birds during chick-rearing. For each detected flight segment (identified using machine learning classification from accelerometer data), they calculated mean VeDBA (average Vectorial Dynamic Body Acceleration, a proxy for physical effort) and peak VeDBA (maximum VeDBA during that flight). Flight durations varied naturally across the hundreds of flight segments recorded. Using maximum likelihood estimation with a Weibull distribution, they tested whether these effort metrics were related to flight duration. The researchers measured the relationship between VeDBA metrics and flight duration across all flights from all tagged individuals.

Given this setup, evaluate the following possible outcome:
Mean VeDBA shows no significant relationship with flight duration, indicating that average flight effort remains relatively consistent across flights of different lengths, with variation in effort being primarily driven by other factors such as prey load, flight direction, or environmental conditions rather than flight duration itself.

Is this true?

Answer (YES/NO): NO